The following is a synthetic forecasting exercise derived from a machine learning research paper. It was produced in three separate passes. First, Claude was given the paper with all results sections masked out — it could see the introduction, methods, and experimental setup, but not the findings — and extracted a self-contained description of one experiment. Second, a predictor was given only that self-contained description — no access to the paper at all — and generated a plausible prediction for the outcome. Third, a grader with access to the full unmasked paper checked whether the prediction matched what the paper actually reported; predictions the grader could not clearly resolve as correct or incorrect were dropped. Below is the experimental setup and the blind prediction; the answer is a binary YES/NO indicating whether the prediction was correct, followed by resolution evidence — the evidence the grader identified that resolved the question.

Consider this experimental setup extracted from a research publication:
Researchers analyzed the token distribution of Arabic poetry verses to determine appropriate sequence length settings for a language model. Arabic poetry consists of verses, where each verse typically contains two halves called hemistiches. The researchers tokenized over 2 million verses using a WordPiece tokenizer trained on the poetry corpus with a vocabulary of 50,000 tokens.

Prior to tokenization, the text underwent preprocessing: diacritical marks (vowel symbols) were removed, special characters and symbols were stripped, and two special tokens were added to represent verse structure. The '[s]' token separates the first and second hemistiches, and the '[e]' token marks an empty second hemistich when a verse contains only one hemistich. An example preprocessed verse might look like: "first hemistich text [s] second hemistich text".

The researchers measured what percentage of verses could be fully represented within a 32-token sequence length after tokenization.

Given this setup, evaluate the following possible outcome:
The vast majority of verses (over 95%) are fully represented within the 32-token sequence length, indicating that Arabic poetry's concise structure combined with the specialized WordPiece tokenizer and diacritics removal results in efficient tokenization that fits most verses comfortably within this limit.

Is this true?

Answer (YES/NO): YES